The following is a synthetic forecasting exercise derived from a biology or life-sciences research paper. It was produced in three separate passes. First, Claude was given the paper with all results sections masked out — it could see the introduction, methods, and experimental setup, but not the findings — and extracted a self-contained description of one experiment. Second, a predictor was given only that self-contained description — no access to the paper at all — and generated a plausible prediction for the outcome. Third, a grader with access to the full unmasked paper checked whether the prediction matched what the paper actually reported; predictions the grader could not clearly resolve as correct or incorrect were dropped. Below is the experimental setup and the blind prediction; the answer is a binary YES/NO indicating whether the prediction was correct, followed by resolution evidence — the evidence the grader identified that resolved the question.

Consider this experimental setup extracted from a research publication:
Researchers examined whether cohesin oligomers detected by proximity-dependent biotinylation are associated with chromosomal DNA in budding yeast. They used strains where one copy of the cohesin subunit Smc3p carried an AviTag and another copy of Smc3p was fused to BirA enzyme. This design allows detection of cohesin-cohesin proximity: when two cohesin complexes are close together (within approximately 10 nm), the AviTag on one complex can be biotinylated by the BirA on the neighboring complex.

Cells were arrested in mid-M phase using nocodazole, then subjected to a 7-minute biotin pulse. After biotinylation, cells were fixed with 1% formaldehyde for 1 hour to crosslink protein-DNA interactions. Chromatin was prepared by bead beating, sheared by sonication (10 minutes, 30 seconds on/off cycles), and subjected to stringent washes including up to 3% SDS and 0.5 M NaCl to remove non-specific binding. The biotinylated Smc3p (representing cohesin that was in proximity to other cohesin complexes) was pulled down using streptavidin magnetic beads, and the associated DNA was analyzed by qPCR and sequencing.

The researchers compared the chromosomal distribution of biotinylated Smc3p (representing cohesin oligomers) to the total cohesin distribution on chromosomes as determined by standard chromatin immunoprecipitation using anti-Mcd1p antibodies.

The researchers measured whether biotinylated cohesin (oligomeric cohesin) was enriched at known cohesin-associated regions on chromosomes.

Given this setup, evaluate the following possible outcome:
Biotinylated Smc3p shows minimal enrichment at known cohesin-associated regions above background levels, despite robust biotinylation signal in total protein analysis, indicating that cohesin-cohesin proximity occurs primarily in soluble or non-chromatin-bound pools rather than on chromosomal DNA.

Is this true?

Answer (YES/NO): NO